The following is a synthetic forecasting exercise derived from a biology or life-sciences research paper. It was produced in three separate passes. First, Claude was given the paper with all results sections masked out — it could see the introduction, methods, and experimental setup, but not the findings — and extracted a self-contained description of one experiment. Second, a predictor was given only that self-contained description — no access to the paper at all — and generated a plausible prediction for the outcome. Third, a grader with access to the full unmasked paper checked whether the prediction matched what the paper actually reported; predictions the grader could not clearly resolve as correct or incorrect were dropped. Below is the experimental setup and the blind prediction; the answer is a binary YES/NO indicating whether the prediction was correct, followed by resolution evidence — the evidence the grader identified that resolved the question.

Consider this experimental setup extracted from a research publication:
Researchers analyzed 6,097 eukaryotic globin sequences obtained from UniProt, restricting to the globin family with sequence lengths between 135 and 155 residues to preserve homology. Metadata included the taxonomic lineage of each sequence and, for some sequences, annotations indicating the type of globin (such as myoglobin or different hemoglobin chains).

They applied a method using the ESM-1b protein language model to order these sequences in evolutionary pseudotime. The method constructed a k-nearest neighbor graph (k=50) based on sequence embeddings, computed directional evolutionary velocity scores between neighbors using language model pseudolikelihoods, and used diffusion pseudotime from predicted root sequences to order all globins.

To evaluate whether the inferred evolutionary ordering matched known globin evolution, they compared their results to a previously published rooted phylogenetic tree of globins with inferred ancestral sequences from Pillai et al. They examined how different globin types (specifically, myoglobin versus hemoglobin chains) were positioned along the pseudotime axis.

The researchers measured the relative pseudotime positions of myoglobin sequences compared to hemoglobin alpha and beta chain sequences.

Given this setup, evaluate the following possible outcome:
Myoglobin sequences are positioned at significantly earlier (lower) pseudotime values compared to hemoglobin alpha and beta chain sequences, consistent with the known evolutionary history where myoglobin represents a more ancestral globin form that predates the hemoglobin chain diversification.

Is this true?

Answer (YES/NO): NO